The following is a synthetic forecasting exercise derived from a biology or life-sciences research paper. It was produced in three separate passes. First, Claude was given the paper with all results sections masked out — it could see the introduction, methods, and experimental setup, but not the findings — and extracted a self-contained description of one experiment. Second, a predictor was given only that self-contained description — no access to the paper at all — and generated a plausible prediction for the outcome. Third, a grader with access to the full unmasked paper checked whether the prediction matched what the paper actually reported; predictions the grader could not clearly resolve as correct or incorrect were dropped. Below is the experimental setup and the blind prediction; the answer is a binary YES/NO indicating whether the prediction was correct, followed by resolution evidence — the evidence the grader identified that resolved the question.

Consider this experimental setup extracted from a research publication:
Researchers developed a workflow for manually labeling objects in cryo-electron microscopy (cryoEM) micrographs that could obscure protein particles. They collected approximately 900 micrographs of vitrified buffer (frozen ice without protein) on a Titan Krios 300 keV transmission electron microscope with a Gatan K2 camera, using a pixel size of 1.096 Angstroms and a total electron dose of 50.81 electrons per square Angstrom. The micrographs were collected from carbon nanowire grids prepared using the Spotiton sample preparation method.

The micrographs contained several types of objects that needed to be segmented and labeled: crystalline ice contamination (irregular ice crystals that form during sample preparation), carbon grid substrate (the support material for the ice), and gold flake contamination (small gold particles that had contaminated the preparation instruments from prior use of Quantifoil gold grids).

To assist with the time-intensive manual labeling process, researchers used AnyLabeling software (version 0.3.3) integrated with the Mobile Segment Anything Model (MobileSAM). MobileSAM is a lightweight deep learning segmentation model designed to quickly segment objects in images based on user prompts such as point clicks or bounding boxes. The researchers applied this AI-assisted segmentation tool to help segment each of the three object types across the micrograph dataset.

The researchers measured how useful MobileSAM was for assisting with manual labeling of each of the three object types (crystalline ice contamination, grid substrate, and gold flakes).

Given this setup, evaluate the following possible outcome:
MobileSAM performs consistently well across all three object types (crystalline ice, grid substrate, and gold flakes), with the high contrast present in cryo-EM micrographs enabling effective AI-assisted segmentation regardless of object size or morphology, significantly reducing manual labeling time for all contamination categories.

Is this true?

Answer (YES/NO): NO